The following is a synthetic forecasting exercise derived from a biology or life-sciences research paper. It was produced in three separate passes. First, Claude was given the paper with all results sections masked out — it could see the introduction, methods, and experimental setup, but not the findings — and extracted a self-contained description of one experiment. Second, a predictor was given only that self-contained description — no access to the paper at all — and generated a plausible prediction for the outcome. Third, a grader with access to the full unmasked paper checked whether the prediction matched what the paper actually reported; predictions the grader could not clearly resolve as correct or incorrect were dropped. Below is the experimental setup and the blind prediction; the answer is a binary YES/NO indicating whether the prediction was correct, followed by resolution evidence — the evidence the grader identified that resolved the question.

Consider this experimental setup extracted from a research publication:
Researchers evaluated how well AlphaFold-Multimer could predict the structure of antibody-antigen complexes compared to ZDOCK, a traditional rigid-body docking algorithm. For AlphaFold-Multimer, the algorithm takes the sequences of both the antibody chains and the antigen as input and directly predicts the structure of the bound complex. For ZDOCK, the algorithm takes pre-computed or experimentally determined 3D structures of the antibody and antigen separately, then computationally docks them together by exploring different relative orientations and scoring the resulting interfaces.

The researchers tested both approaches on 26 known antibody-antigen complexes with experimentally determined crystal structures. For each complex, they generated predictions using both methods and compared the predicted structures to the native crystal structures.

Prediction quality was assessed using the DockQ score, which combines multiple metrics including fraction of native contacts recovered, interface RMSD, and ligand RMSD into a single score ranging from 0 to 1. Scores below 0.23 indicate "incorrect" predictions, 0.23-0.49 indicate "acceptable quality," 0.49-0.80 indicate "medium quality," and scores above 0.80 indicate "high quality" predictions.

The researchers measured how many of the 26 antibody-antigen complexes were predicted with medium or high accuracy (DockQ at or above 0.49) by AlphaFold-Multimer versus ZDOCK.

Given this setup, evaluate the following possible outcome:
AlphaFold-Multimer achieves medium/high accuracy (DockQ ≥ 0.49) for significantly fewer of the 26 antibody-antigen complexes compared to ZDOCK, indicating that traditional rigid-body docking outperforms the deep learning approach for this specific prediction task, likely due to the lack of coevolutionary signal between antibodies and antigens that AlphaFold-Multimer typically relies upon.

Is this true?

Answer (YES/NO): YES